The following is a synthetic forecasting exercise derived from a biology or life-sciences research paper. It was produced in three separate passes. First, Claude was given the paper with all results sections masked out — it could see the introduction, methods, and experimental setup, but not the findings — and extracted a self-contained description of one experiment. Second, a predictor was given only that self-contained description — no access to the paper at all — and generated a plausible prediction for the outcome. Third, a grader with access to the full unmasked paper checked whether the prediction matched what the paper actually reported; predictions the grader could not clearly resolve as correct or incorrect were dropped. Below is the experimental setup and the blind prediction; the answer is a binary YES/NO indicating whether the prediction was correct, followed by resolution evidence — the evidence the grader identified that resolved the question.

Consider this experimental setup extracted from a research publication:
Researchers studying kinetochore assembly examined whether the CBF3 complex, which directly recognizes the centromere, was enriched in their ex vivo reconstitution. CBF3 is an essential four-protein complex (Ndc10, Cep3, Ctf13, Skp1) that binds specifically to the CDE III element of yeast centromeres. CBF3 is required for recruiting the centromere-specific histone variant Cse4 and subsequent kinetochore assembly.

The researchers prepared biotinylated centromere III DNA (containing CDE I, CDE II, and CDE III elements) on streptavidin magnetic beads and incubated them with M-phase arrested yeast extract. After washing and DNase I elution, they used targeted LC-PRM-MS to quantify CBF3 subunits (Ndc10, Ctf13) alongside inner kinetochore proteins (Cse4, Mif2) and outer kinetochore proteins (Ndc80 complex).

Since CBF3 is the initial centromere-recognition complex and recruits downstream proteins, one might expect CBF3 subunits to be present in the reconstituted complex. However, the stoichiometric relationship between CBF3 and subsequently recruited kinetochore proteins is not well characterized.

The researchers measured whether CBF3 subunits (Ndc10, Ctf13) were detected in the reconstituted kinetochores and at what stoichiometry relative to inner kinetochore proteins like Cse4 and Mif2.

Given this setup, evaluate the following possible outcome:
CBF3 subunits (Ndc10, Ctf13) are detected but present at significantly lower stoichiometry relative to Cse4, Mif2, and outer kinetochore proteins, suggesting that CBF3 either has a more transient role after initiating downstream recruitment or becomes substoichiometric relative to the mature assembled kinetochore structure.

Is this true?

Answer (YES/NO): NO